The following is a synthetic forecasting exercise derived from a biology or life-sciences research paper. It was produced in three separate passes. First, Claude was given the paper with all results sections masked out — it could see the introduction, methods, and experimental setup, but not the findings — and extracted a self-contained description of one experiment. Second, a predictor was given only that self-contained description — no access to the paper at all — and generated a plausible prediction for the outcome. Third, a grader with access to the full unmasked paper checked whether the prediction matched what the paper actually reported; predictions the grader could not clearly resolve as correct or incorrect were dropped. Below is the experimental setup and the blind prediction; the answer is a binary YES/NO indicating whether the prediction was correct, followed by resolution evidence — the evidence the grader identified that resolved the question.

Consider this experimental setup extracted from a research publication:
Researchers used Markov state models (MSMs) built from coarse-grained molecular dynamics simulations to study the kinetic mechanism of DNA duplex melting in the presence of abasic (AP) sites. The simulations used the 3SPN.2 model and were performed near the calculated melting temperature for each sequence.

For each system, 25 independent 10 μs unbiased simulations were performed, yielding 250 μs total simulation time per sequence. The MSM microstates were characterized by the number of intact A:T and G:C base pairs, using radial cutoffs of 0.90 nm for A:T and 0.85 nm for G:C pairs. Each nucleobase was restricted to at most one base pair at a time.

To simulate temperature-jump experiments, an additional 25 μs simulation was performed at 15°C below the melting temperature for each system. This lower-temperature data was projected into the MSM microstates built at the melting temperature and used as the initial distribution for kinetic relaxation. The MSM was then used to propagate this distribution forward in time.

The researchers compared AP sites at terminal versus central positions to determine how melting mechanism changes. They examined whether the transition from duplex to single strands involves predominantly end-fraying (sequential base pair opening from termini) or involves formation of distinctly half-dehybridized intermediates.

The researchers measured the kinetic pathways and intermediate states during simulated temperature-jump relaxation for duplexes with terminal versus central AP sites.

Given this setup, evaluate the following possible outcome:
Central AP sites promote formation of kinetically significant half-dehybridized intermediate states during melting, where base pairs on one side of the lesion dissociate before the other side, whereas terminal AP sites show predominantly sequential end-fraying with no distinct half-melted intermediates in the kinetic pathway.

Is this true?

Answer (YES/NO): YES